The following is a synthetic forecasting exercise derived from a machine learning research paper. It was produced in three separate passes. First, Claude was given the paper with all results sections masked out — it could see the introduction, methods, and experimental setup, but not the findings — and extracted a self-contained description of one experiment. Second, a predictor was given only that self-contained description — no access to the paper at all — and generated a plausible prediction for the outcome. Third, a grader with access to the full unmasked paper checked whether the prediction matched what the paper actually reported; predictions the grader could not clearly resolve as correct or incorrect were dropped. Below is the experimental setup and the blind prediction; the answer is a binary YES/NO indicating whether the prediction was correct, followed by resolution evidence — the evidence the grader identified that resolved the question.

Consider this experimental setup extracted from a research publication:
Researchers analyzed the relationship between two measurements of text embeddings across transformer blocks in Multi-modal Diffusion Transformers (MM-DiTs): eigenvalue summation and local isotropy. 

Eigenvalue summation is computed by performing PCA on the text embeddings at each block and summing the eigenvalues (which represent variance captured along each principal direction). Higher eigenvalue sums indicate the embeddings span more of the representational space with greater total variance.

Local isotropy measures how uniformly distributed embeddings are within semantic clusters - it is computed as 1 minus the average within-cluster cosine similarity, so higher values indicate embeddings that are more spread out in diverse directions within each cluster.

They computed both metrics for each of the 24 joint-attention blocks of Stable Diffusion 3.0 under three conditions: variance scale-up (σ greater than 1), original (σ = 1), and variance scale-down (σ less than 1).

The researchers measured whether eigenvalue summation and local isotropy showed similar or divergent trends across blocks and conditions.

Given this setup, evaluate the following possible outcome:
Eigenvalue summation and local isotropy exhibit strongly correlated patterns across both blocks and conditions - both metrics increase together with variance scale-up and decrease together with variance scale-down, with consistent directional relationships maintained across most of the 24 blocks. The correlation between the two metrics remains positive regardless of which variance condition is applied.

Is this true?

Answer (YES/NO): YES